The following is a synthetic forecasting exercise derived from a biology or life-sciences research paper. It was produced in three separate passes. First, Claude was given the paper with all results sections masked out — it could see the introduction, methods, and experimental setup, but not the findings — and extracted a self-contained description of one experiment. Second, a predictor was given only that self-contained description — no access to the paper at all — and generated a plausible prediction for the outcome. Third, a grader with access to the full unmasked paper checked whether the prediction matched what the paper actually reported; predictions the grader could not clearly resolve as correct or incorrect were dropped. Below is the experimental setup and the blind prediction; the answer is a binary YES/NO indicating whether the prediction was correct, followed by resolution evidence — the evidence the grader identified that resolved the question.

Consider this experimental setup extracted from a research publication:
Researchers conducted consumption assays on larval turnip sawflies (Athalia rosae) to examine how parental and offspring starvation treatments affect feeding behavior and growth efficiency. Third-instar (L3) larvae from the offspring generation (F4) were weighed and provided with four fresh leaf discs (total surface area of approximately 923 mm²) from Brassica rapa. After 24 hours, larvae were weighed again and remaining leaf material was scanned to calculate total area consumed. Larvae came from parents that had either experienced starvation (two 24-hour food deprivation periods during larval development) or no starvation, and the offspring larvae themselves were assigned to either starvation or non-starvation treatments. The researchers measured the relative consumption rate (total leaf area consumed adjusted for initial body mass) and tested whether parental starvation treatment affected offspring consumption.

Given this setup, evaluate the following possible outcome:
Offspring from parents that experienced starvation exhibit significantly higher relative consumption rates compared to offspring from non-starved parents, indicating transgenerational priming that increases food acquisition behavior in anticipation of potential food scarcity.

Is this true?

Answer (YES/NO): NO